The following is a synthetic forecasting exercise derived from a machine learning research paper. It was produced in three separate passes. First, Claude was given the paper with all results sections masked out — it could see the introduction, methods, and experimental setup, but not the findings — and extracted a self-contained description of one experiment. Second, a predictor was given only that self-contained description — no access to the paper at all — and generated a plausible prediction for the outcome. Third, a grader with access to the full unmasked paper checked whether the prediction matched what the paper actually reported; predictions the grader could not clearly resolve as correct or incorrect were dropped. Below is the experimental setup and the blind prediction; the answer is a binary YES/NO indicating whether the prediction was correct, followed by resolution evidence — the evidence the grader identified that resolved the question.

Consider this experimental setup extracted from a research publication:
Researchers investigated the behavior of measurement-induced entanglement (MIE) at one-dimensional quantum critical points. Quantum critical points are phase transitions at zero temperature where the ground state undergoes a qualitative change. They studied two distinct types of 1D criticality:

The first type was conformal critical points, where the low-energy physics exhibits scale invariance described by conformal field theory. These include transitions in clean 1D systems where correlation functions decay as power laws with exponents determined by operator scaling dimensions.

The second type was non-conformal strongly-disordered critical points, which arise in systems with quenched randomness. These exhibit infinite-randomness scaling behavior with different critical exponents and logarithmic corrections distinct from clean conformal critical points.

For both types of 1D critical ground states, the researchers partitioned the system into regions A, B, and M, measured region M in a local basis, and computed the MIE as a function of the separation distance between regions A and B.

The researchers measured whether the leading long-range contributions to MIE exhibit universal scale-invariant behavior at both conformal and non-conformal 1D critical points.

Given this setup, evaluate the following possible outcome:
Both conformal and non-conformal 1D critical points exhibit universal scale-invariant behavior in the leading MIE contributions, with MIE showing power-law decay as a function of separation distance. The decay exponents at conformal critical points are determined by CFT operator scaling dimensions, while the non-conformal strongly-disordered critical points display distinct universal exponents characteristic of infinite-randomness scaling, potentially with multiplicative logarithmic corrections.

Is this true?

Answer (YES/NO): NO